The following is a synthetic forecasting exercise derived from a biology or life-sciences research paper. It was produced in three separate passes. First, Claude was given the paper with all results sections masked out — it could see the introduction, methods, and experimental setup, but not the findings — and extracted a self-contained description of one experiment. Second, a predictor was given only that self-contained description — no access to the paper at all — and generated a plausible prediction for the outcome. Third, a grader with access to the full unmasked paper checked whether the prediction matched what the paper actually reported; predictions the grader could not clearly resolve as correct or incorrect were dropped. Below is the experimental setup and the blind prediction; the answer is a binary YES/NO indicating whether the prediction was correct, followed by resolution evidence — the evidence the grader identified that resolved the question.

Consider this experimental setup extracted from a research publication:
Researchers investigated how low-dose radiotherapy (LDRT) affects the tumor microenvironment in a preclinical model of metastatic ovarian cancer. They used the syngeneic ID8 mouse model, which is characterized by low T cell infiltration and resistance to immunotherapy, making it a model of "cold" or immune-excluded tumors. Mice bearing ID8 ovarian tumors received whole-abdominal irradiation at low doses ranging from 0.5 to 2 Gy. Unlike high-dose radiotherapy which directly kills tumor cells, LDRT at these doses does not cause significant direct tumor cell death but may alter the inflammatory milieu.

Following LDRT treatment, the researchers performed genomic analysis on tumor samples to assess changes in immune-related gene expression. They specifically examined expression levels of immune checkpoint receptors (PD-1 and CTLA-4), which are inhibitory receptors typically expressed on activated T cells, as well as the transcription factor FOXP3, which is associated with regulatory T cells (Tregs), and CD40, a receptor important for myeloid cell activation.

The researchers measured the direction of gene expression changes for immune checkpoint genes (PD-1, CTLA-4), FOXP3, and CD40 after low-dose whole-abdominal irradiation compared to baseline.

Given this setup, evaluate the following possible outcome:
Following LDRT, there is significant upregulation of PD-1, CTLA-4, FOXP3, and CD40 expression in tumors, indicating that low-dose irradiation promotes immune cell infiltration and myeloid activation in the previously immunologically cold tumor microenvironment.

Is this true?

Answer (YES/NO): YES